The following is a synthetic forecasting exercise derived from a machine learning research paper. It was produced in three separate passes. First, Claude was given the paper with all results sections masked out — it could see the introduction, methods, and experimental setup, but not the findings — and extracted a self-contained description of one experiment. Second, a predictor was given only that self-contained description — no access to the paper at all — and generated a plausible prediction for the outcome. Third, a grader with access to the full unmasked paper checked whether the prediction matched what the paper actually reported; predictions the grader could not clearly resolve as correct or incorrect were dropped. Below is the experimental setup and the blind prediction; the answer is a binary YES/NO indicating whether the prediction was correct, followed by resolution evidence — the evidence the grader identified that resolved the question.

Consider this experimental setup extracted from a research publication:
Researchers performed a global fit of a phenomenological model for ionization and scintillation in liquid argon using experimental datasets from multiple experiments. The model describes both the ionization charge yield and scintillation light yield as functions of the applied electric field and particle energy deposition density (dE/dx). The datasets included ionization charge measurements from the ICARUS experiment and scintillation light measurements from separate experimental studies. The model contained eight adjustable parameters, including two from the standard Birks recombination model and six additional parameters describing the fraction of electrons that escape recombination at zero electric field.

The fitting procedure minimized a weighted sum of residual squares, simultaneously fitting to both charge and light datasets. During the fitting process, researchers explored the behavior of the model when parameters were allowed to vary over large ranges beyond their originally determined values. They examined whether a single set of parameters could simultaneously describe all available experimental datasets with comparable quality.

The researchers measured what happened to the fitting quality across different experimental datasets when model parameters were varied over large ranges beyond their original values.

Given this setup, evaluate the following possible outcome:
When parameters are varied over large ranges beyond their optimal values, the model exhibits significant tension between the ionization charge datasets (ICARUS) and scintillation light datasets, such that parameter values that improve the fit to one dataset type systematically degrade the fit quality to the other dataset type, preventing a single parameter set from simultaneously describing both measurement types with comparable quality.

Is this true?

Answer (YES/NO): NO